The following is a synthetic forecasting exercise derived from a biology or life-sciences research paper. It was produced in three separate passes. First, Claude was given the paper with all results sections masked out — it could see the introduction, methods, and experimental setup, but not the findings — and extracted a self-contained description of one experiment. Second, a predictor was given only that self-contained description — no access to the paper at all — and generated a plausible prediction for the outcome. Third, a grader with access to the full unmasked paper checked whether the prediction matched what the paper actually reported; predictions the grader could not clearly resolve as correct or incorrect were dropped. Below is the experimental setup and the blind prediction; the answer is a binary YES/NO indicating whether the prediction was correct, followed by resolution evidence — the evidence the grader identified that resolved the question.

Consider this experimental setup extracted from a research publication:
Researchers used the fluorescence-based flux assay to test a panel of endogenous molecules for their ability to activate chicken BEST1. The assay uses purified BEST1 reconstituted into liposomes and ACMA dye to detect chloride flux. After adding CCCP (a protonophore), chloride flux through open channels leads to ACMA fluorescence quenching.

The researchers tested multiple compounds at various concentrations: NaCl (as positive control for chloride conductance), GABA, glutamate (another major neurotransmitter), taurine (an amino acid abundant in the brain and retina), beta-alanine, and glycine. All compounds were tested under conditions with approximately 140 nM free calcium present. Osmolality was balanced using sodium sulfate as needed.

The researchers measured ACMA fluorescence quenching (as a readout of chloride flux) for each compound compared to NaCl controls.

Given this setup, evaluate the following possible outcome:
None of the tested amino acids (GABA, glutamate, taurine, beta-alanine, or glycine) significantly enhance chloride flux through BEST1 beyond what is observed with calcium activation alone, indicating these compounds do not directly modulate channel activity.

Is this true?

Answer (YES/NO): NO